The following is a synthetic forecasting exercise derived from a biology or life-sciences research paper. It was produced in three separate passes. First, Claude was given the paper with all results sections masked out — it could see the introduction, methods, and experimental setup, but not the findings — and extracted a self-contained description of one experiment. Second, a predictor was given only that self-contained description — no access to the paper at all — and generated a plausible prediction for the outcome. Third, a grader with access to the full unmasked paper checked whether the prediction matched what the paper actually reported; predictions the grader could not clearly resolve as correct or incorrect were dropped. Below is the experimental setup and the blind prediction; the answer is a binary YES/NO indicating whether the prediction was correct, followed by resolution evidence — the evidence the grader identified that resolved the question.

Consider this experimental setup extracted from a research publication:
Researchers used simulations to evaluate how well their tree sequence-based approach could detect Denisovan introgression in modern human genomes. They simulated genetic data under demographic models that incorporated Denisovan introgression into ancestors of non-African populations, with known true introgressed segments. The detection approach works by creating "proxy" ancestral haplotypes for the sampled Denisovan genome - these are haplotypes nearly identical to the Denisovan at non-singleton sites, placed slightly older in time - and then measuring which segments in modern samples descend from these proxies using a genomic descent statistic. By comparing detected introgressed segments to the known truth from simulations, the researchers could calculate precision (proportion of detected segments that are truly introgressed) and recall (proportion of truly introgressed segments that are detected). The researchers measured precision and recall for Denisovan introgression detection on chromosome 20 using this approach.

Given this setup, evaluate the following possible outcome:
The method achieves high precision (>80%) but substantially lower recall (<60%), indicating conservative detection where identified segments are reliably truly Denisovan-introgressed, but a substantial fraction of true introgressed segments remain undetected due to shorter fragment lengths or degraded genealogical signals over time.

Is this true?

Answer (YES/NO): NO